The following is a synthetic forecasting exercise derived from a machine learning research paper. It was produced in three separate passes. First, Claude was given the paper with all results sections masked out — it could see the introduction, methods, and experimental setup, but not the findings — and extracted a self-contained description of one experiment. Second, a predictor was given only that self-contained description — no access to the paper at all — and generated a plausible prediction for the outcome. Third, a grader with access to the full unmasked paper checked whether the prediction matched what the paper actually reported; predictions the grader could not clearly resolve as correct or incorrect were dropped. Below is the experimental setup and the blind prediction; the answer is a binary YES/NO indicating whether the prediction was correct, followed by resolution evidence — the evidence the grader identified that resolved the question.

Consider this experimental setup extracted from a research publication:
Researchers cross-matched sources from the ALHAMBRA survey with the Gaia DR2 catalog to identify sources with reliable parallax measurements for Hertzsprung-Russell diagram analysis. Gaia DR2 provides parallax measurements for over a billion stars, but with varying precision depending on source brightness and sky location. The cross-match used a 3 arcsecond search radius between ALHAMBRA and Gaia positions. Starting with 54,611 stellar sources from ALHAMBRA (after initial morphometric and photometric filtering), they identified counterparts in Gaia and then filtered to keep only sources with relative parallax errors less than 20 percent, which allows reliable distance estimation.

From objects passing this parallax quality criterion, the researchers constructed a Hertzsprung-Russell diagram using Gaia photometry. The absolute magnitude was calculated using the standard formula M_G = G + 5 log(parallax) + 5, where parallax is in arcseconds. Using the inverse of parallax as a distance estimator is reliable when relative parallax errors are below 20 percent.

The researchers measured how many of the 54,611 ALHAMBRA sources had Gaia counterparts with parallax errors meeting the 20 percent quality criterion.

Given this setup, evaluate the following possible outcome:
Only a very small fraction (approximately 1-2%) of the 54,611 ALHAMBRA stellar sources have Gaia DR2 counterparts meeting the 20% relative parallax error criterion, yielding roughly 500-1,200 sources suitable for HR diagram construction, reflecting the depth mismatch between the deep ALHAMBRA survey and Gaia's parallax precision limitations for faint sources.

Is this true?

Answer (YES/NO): NO